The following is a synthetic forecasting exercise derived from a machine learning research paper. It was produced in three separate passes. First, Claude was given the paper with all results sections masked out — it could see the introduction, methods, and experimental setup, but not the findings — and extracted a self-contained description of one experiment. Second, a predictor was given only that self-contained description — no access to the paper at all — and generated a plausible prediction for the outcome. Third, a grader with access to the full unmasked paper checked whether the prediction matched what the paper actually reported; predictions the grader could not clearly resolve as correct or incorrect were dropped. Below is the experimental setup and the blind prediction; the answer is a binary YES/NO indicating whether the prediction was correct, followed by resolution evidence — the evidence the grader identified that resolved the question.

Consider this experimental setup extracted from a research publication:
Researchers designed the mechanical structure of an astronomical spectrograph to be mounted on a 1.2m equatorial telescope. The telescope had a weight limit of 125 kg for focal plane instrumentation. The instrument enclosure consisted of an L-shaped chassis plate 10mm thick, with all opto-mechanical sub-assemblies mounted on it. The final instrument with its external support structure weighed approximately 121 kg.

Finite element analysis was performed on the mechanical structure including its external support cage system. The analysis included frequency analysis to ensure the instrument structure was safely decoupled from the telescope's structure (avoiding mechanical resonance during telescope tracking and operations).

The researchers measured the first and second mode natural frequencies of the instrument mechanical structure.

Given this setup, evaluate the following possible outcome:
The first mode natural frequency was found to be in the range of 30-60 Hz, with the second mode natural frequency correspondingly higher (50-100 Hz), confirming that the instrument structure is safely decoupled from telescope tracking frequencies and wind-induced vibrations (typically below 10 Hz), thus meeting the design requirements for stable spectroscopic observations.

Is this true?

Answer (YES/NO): NO